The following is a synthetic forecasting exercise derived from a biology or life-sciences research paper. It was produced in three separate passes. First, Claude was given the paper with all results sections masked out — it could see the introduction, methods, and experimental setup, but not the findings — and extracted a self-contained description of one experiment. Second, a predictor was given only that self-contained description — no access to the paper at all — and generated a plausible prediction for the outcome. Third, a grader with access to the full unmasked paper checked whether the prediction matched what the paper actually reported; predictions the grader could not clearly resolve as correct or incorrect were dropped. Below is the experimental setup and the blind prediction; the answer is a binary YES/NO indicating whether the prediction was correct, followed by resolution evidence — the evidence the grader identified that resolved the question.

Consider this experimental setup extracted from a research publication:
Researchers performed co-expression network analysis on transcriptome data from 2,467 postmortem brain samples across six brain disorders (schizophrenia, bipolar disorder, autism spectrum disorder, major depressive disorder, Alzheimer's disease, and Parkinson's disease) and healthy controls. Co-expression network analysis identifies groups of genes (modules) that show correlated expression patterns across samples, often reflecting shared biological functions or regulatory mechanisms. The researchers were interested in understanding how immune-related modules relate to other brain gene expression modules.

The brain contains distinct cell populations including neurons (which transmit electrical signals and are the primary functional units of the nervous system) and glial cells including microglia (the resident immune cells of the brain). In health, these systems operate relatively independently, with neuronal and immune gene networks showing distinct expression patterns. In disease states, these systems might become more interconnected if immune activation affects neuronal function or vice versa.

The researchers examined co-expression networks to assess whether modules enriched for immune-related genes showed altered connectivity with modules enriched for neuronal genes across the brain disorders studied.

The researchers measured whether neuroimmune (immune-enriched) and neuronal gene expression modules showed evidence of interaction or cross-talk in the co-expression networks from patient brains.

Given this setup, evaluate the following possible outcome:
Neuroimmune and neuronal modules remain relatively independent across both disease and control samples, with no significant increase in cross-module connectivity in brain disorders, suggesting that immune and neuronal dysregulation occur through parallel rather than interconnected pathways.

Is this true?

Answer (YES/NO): NO